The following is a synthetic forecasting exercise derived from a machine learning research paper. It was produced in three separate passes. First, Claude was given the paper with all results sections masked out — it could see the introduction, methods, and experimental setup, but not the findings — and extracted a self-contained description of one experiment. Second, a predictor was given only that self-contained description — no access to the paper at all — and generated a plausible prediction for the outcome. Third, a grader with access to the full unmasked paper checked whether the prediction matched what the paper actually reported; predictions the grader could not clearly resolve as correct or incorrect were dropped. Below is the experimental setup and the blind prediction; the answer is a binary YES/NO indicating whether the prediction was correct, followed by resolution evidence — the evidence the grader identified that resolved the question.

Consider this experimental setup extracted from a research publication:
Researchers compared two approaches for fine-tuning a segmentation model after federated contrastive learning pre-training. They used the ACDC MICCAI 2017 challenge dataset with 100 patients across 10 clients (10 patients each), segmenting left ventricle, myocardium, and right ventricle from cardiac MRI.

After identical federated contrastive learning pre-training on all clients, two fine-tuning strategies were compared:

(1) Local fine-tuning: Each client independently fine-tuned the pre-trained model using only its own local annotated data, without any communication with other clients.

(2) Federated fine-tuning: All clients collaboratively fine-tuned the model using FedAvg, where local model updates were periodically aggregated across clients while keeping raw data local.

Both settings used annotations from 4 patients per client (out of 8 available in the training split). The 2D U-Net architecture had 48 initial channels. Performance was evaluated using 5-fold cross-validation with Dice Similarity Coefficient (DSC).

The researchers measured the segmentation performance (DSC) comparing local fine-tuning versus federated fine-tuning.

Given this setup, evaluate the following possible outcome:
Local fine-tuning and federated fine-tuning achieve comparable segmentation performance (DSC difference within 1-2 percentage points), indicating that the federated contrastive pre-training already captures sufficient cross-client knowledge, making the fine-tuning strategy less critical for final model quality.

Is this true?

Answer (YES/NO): NO